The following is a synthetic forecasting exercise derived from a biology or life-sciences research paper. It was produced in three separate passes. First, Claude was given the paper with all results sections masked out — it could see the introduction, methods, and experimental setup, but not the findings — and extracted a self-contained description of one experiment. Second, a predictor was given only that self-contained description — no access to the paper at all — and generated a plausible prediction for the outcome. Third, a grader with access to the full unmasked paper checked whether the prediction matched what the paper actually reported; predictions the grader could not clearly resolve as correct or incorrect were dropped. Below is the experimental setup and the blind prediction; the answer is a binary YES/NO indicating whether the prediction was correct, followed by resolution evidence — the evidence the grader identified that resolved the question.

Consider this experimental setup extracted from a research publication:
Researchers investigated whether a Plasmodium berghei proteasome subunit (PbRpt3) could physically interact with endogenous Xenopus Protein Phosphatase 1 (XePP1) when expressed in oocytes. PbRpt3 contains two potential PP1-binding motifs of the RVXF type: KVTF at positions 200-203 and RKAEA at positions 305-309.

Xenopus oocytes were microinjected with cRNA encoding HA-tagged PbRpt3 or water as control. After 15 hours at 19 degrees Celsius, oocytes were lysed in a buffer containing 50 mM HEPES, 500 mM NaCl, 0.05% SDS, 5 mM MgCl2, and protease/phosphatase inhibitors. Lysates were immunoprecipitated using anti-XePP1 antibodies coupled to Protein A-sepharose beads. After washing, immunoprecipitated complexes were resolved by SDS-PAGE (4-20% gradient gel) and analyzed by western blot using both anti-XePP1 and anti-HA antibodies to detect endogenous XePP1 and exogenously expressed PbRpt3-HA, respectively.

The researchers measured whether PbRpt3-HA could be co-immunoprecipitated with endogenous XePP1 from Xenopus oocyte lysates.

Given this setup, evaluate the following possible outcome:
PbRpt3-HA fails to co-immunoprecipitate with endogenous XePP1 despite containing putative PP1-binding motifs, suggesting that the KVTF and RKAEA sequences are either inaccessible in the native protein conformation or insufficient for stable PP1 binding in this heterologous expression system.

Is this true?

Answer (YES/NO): NO